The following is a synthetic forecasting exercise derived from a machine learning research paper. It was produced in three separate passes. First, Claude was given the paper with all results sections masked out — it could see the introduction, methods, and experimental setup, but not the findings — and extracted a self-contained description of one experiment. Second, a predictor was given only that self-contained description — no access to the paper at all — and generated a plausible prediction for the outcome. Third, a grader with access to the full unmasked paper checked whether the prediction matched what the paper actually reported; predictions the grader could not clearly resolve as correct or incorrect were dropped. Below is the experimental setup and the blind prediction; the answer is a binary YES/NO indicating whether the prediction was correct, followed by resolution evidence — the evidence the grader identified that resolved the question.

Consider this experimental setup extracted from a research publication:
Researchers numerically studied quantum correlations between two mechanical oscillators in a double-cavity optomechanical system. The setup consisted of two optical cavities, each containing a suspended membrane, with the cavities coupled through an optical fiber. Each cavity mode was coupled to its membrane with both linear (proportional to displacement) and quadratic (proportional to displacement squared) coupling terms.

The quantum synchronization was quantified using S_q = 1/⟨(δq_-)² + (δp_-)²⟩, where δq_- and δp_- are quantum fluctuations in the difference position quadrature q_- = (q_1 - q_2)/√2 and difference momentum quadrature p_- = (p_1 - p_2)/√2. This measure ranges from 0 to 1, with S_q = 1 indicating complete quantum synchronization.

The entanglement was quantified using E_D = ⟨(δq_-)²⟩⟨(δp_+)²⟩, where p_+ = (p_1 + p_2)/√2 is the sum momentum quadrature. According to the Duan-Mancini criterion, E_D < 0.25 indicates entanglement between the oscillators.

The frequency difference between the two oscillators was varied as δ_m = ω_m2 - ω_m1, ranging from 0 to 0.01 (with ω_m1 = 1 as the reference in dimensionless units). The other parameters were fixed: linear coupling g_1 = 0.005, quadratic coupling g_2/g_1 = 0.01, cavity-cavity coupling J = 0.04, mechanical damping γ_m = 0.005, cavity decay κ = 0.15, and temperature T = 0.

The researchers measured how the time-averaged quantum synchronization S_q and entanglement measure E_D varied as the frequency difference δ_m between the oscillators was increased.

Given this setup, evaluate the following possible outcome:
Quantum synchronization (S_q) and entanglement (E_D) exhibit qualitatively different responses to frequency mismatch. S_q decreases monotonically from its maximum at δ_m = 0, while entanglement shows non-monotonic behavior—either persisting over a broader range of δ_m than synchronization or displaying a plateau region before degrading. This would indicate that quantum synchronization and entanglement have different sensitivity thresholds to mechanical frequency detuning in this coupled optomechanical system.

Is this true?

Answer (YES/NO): NO